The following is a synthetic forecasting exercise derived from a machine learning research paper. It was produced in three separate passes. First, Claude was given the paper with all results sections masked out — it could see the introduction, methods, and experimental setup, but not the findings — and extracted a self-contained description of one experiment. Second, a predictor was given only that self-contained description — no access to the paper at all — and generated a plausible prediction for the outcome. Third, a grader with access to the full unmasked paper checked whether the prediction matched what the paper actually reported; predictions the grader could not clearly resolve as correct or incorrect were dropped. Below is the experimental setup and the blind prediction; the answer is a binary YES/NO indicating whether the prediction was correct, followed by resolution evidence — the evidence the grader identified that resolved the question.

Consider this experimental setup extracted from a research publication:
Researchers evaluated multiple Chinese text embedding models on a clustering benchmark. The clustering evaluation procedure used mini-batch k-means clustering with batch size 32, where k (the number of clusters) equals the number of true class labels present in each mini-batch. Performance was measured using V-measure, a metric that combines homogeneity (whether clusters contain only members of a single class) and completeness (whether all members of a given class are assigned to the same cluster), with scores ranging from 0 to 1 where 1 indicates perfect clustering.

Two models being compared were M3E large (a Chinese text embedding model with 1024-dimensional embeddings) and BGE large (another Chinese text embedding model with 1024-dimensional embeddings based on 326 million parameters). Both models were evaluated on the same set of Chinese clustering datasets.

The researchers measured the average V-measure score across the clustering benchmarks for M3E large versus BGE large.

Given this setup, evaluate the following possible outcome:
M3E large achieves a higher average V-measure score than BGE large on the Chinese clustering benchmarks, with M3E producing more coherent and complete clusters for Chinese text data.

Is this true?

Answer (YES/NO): YES